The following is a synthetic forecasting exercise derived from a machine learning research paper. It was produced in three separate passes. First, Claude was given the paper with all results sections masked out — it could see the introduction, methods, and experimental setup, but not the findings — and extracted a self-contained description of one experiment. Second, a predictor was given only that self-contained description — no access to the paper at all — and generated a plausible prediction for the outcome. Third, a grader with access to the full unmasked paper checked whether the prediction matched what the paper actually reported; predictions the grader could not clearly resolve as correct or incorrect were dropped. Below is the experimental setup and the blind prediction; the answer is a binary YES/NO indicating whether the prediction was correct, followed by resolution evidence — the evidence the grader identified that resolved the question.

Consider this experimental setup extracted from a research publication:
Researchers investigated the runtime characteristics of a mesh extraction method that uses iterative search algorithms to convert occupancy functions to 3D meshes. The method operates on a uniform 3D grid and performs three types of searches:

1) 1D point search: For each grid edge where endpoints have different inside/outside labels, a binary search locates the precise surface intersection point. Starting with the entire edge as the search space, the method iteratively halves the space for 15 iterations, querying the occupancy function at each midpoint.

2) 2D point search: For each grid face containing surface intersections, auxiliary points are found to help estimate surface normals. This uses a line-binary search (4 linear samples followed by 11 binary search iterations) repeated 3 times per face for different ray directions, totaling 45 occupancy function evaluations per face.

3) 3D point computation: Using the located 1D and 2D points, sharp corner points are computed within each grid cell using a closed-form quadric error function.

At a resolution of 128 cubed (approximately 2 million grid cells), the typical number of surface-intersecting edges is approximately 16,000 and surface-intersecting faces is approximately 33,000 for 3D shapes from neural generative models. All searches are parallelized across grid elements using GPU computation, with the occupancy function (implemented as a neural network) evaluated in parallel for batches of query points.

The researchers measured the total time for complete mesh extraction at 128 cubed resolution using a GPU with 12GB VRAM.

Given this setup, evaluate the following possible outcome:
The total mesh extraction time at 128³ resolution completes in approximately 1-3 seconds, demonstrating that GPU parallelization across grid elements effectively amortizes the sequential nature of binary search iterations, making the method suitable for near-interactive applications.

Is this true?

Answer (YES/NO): YES